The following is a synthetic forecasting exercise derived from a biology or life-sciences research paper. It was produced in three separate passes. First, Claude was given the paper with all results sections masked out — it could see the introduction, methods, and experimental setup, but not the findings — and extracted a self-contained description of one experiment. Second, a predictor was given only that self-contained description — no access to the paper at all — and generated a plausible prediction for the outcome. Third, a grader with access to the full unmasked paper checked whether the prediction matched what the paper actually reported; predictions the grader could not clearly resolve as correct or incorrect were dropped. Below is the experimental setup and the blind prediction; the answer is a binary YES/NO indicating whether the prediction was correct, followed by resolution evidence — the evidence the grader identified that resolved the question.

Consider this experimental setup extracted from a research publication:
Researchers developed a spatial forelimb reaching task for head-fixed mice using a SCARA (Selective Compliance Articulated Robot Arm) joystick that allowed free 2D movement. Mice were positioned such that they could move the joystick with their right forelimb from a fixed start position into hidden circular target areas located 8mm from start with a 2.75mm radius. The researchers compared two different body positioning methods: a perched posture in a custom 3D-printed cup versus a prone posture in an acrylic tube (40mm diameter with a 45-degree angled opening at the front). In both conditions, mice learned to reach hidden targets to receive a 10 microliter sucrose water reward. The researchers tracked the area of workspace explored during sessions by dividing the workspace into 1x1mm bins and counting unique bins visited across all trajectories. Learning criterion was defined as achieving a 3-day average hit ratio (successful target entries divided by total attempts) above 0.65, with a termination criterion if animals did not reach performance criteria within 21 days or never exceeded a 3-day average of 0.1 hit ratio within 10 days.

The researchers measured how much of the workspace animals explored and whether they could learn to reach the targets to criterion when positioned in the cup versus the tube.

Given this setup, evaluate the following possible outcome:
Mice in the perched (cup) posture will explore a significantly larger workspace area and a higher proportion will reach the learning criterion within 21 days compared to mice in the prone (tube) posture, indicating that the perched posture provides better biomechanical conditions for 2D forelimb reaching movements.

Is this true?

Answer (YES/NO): YES